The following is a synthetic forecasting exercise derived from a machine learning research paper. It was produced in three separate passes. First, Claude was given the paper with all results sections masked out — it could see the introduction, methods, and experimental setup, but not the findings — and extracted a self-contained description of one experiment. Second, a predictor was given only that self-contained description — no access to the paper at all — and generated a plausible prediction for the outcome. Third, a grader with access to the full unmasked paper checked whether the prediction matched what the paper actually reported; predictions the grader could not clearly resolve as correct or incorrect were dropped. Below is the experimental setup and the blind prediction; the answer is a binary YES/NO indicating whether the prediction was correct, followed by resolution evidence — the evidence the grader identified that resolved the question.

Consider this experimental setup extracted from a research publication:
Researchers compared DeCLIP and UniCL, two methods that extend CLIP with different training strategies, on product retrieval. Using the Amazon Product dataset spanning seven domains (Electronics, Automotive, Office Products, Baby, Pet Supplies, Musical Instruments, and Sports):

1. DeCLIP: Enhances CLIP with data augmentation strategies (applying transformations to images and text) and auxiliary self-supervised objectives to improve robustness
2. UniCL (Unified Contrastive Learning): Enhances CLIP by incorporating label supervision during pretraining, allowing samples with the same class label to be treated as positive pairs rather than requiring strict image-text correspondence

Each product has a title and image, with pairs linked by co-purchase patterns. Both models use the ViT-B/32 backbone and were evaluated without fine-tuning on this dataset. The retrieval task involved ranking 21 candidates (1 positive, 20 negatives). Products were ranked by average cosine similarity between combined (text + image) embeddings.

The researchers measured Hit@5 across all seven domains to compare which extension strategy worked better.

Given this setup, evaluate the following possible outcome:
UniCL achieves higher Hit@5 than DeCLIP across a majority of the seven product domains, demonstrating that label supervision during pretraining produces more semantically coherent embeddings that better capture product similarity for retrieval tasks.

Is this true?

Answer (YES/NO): YES